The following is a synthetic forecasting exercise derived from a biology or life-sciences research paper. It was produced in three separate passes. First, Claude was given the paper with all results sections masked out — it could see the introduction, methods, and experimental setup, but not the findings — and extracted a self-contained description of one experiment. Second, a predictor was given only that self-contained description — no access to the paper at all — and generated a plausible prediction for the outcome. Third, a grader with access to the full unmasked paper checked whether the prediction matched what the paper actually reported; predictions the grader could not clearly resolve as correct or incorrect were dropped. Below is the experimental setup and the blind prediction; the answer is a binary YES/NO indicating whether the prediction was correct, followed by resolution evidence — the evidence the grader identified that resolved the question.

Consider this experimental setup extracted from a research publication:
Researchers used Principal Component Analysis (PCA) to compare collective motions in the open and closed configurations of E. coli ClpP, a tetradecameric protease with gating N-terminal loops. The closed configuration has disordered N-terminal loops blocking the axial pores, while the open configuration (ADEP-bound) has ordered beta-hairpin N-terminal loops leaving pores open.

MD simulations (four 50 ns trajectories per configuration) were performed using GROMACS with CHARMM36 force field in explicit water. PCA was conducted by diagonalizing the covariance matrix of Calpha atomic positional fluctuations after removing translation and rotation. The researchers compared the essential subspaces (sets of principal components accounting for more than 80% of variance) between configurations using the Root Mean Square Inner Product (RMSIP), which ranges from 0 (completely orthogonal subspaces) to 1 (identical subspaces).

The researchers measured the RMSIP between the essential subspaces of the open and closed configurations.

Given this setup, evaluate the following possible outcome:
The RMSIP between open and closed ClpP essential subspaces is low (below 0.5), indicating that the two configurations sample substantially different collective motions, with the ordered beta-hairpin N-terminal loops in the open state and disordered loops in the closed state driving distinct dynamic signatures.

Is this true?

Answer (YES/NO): NO